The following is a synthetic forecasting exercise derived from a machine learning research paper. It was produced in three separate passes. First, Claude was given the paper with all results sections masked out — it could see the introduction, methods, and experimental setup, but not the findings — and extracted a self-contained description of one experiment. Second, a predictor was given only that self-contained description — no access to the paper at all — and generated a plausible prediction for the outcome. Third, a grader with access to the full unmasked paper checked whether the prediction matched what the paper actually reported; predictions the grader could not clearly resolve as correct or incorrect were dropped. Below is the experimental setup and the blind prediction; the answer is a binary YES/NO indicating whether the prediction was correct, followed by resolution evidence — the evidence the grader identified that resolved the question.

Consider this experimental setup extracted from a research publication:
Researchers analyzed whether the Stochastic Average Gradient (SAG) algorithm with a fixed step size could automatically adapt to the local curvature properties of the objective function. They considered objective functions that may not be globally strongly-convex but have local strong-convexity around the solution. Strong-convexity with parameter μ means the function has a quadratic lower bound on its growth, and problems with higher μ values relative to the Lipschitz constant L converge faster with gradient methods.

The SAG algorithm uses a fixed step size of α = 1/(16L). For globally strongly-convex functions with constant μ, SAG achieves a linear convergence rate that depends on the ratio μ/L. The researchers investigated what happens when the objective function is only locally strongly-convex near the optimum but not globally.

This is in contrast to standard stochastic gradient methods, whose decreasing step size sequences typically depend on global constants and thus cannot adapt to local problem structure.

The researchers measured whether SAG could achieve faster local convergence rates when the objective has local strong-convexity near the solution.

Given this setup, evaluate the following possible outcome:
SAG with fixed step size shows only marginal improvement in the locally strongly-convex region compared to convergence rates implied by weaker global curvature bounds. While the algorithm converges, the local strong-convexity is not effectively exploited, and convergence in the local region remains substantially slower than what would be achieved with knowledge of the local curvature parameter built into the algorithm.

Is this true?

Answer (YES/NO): NO